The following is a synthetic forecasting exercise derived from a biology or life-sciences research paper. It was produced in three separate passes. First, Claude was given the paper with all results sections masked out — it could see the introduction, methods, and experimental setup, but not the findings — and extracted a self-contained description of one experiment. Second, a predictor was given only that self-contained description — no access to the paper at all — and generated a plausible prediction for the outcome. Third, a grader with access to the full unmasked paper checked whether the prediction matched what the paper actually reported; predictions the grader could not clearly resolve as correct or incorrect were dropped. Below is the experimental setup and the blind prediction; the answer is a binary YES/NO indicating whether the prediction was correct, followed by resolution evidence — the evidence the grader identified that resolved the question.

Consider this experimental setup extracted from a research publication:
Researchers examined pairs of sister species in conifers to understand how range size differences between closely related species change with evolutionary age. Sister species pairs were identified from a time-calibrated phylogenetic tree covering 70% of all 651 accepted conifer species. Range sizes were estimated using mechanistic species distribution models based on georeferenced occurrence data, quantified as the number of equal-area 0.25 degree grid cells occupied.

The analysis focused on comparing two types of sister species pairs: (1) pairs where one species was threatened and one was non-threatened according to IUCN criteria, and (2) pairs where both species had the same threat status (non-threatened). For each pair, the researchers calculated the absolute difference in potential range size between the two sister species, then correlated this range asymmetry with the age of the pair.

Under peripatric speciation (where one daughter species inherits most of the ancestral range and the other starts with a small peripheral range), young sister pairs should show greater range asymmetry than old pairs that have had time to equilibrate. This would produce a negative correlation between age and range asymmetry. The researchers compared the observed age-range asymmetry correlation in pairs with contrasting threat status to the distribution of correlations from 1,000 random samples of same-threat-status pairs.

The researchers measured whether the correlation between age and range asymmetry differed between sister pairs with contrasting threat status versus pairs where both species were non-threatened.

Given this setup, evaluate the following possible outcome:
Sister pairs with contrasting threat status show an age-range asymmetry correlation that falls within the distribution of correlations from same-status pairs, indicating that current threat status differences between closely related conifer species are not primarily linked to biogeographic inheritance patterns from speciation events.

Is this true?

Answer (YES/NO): NO